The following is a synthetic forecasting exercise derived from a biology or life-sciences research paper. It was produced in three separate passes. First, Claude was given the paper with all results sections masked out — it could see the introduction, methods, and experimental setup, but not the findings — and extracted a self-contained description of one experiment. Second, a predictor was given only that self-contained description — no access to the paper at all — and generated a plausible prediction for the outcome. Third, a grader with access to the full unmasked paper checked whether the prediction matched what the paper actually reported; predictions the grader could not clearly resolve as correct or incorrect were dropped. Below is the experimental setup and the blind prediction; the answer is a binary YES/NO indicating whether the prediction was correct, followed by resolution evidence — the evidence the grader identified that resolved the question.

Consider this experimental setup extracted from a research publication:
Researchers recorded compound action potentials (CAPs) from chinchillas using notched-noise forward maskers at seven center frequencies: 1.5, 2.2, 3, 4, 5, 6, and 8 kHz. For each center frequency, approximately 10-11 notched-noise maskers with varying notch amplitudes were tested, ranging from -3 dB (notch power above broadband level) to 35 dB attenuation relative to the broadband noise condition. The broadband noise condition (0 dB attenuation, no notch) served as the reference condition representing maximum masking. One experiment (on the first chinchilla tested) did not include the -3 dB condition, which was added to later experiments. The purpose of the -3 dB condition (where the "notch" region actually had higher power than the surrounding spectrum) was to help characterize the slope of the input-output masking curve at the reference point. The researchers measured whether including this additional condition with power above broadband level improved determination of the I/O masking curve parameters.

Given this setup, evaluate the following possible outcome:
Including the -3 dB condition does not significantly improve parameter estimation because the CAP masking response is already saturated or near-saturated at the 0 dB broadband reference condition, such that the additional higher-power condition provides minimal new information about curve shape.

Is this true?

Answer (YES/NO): NO